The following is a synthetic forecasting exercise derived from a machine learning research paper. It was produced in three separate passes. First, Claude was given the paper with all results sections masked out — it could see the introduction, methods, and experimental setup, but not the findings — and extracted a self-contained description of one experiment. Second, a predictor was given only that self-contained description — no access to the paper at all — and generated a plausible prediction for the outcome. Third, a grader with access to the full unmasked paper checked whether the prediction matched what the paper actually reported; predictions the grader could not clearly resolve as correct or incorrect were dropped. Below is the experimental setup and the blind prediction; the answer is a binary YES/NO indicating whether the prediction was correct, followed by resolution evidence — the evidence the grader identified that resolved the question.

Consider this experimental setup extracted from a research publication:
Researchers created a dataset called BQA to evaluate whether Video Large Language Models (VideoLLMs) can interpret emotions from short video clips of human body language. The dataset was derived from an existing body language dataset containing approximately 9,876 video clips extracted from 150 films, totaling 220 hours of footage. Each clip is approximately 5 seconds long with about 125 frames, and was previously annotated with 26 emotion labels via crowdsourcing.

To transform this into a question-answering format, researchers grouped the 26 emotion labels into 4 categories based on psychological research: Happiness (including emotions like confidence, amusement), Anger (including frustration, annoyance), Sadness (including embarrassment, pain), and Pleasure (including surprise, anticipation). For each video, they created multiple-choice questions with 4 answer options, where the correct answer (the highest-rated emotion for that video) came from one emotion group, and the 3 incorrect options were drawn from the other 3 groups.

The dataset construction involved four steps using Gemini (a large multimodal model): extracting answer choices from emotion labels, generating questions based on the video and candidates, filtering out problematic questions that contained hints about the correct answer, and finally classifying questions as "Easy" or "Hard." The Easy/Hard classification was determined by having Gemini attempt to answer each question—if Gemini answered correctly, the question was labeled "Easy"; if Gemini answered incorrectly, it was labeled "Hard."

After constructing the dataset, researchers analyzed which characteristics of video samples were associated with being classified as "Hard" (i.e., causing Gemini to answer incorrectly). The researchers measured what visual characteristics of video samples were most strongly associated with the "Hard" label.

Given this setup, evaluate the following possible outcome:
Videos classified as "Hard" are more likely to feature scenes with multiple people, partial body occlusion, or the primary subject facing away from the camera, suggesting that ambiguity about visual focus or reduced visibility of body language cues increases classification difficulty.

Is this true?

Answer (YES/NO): NO